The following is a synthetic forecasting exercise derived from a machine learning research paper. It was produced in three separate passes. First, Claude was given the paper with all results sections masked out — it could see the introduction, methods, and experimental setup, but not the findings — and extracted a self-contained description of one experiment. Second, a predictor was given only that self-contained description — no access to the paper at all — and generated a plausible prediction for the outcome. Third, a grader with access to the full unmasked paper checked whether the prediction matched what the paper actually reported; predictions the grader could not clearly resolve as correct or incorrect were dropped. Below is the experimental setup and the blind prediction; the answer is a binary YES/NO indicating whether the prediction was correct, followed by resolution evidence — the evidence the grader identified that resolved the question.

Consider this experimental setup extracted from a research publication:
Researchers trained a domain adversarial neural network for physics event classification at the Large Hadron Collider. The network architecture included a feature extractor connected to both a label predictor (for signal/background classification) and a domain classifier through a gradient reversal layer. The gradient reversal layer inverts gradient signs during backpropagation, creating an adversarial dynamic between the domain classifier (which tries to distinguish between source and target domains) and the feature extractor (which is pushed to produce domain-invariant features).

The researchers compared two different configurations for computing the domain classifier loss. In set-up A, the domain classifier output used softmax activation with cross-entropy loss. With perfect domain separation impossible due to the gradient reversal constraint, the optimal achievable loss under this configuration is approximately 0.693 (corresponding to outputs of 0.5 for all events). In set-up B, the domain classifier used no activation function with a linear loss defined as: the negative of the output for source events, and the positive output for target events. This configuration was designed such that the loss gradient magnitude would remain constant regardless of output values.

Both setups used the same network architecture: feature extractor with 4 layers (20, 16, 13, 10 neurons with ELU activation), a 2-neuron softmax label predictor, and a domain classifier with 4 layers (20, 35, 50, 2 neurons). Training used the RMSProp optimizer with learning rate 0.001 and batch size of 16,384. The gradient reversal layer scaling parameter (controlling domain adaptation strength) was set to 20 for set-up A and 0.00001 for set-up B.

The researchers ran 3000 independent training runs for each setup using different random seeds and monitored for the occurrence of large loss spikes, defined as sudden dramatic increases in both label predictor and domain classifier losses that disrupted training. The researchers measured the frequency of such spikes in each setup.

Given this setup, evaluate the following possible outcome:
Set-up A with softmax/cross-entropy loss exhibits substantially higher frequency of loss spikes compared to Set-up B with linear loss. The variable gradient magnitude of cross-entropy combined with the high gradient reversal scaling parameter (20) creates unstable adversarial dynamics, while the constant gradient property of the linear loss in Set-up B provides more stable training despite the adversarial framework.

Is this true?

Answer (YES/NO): NO